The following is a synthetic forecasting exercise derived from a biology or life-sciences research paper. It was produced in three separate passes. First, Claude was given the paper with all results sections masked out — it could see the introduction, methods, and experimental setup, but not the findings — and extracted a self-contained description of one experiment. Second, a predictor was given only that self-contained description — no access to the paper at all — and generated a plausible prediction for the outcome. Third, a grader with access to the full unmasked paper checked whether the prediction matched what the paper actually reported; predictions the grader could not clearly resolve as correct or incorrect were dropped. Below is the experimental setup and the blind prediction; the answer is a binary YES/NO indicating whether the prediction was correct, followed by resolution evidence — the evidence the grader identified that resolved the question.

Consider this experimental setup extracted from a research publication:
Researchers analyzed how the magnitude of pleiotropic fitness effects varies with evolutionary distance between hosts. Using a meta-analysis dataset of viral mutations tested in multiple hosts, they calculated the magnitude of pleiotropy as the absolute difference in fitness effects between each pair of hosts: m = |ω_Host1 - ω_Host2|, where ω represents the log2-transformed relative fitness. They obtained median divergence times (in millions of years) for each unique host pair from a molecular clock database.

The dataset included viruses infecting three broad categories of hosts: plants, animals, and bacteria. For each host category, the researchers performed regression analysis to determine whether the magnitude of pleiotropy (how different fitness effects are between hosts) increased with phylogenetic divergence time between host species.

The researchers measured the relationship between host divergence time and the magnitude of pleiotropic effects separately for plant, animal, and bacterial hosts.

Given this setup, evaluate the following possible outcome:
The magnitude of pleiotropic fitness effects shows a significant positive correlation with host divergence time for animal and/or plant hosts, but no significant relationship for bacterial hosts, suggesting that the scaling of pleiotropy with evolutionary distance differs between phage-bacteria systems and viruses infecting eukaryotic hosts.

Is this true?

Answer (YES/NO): YES